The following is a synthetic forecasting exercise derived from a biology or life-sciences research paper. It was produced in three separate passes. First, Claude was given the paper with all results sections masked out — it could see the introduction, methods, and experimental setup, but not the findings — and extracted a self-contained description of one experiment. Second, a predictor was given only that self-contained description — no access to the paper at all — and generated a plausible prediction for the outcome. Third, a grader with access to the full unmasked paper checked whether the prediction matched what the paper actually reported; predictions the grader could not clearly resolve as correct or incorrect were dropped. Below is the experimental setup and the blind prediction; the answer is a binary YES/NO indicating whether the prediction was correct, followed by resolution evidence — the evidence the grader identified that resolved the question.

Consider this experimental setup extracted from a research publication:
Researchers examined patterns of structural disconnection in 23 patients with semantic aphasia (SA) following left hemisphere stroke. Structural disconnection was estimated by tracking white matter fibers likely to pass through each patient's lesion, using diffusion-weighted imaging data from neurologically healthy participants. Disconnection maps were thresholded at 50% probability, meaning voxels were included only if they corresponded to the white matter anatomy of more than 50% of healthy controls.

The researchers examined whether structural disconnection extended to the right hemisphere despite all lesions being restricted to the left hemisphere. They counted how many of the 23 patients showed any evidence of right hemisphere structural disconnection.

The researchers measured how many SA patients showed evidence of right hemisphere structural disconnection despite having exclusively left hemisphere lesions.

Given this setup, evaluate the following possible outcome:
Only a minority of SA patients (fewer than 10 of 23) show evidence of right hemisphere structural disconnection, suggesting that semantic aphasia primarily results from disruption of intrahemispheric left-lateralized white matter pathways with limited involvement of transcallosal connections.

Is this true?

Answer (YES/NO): NO